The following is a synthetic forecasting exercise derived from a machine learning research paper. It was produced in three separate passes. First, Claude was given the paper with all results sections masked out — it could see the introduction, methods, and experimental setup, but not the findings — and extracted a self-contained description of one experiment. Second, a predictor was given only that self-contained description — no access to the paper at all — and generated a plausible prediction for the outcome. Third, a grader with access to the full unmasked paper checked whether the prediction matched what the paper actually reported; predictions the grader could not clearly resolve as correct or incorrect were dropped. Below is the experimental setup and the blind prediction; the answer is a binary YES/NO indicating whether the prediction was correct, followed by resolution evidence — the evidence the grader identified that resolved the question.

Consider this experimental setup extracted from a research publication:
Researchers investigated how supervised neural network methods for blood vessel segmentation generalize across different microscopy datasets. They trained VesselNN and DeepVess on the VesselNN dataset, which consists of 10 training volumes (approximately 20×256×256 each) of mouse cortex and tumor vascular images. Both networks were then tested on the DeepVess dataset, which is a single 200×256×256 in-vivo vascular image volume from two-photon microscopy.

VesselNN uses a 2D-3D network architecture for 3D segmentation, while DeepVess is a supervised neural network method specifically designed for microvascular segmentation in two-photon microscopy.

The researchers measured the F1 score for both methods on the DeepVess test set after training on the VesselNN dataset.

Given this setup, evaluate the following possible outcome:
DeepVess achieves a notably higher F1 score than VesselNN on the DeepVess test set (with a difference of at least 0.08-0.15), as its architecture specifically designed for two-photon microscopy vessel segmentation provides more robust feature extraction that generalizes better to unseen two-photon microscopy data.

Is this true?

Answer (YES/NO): NO